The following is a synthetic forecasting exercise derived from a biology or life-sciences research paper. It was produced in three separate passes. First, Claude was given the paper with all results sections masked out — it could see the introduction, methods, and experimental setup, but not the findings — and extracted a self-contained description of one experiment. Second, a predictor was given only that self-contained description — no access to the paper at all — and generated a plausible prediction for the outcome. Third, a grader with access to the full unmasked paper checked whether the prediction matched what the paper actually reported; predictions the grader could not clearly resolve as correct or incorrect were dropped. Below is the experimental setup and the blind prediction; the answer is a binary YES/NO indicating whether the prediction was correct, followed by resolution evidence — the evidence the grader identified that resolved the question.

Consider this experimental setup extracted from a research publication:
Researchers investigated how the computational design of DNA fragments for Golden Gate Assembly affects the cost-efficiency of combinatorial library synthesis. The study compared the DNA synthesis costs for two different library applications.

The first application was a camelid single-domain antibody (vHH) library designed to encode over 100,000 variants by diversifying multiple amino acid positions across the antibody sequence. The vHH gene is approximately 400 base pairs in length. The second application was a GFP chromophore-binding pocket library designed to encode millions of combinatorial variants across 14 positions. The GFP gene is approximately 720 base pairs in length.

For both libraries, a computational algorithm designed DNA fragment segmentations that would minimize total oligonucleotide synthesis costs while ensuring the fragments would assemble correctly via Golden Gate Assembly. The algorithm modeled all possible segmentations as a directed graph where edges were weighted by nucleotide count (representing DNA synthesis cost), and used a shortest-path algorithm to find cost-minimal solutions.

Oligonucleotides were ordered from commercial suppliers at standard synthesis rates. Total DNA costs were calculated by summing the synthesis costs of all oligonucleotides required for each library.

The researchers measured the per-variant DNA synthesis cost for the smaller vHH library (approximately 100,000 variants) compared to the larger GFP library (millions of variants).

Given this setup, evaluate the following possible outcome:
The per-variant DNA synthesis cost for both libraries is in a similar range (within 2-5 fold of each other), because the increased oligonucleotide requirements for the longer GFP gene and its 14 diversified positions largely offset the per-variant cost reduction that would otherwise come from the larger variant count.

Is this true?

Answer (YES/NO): NO